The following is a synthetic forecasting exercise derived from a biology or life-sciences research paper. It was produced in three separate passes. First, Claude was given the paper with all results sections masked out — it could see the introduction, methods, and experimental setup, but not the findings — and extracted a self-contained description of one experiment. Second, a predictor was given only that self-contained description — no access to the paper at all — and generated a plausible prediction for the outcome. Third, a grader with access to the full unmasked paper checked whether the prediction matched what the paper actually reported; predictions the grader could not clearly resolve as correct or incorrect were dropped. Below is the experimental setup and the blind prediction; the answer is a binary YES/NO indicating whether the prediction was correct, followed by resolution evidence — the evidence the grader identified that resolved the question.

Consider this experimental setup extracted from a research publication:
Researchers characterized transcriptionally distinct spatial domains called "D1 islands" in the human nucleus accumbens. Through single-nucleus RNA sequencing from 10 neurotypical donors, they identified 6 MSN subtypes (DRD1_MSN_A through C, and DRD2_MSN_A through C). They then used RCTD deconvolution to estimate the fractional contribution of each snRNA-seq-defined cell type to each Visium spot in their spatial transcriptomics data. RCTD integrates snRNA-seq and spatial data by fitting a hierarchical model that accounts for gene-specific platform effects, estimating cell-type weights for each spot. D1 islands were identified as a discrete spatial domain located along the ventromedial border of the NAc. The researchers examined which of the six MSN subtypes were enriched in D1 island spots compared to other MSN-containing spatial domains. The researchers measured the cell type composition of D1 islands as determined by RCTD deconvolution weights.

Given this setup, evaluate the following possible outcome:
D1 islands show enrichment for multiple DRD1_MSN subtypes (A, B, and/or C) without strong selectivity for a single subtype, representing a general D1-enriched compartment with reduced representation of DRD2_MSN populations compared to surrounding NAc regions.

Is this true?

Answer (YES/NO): NO